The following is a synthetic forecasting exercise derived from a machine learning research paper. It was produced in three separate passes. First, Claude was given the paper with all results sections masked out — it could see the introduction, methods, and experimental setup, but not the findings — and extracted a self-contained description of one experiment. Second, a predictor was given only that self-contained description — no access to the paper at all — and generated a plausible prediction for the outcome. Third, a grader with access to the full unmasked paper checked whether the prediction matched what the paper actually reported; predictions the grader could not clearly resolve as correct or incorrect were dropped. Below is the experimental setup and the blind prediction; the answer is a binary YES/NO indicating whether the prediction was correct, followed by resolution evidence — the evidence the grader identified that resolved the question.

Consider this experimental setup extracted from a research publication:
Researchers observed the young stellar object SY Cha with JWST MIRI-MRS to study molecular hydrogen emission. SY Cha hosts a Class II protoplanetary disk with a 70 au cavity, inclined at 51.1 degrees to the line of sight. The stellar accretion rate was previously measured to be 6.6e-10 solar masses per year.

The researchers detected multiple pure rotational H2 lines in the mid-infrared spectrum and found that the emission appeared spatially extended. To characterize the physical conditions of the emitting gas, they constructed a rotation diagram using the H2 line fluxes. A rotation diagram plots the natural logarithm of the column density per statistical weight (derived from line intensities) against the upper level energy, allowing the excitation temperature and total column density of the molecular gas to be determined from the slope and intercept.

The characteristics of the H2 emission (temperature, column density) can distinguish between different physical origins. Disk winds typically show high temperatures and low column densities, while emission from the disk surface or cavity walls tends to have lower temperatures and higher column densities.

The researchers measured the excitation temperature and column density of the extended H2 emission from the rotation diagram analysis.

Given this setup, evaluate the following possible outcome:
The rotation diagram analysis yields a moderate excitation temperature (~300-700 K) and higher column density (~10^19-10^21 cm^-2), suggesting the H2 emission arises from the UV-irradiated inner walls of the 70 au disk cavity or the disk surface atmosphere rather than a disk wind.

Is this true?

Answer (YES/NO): NO